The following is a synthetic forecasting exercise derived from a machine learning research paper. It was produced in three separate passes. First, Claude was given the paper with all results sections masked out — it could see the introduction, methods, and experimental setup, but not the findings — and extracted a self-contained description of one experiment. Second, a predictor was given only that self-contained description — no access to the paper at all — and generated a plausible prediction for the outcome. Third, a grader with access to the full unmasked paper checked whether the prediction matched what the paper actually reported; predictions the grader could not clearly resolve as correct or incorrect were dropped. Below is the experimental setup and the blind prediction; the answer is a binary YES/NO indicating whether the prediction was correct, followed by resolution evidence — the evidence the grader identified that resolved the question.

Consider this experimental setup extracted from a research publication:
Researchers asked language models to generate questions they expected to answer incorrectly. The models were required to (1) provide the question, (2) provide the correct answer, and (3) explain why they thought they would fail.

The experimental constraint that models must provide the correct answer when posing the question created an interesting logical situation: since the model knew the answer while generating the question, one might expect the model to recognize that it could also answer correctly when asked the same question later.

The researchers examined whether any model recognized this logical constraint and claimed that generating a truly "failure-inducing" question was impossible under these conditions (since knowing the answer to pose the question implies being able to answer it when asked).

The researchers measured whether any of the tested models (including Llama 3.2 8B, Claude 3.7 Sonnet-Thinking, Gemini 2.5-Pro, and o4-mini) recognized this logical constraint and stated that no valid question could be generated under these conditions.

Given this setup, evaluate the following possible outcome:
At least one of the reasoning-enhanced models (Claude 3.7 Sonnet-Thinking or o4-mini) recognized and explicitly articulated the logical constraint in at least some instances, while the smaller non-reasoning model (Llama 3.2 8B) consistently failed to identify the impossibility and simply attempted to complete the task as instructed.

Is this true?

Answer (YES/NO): NO